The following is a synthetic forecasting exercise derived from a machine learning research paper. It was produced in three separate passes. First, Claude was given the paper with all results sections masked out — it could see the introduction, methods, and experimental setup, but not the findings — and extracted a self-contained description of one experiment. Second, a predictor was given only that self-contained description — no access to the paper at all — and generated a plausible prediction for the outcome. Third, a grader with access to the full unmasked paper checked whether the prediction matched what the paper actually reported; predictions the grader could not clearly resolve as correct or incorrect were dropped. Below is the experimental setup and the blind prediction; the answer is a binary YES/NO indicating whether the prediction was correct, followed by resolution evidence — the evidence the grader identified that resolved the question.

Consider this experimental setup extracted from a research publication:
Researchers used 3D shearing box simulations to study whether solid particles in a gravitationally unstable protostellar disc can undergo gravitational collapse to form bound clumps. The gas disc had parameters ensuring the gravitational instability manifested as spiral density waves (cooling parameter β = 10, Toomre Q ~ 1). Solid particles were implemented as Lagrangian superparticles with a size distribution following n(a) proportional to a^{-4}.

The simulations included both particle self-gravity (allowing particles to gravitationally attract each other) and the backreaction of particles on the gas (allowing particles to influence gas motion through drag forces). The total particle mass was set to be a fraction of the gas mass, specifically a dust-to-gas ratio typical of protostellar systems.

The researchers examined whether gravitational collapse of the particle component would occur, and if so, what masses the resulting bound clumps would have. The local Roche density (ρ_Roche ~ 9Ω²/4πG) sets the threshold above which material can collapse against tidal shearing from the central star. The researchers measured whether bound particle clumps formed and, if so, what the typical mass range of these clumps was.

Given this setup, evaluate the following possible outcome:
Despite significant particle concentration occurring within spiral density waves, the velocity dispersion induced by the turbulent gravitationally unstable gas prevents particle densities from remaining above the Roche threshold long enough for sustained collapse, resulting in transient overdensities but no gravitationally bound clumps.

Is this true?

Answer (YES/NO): NO